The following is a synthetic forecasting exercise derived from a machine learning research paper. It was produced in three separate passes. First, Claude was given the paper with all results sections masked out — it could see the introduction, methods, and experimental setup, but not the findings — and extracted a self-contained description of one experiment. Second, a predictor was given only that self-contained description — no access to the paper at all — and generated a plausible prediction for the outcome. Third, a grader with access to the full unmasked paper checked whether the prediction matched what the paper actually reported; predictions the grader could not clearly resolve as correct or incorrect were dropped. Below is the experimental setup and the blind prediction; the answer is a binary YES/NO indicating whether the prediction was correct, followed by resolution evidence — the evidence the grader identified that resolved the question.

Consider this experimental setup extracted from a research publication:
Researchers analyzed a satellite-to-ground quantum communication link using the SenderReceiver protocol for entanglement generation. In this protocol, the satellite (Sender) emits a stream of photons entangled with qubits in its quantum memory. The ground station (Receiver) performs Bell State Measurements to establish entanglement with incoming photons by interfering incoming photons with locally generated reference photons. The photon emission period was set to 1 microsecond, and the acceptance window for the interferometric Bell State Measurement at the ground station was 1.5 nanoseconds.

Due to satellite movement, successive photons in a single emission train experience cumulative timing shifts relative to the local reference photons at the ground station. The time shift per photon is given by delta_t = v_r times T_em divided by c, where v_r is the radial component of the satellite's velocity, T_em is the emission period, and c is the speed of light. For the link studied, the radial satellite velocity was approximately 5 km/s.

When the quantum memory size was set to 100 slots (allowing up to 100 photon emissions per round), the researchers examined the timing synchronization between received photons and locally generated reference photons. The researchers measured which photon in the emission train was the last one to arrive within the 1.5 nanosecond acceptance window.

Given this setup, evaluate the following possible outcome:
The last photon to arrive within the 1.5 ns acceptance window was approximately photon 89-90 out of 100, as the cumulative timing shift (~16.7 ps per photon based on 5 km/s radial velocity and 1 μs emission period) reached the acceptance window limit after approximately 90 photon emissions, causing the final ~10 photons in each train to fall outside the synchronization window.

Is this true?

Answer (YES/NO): NO